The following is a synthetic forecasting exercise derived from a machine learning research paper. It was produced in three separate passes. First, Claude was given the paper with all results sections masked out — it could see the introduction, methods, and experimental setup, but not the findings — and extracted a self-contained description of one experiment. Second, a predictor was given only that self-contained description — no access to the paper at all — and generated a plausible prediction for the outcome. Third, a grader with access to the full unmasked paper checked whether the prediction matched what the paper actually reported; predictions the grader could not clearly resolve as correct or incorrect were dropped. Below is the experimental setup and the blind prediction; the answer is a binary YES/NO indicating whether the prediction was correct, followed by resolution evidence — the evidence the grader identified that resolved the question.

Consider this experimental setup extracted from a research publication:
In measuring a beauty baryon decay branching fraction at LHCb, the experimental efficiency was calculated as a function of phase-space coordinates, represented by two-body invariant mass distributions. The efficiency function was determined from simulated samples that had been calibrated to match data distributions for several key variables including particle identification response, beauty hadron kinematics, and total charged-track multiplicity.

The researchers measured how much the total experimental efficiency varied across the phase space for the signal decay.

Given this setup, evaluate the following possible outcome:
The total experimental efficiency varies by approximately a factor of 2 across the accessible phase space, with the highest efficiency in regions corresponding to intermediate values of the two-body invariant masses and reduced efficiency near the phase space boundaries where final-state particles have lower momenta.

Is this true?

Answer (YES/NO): NO